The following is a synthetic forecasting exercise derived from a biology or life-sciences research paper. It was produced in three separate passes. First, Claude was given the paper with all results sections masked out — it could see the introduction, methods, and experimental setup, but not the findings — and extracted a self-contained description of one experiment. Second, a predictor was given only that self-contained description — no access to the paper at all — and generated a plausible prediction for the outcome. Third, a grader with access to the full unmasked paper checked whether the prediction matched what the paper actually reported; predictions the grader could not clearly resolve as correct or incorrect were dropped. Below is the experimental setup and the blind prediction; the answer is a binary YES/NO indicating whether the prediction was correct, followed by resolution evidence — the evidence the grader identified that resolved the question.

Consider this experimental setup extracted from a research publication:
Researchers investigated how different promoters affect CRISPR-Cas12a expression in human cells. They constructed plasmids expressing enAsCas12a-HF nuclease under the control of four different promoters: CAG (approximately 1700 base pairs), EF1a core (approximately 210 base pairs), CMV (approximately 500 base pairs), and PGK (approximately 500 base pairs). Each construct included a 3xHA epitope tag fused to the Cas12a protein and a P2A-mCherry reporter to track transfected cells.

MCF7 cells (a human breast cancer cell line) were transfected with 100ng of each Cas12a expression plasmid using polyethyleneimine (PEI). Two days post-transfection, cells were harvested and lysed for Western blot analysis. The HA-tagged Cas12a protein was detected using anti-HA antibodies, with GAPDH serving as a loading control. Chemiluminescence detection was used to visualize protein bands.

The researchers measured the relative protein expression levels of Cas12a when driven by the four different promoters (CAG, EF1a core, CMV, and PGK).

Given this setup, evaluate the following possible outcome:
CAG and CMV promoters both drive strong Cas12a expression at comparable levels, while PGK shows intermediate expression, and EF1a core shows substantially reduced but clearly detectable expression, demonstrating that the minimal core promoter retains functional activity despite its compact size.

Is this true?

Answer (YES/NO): NO